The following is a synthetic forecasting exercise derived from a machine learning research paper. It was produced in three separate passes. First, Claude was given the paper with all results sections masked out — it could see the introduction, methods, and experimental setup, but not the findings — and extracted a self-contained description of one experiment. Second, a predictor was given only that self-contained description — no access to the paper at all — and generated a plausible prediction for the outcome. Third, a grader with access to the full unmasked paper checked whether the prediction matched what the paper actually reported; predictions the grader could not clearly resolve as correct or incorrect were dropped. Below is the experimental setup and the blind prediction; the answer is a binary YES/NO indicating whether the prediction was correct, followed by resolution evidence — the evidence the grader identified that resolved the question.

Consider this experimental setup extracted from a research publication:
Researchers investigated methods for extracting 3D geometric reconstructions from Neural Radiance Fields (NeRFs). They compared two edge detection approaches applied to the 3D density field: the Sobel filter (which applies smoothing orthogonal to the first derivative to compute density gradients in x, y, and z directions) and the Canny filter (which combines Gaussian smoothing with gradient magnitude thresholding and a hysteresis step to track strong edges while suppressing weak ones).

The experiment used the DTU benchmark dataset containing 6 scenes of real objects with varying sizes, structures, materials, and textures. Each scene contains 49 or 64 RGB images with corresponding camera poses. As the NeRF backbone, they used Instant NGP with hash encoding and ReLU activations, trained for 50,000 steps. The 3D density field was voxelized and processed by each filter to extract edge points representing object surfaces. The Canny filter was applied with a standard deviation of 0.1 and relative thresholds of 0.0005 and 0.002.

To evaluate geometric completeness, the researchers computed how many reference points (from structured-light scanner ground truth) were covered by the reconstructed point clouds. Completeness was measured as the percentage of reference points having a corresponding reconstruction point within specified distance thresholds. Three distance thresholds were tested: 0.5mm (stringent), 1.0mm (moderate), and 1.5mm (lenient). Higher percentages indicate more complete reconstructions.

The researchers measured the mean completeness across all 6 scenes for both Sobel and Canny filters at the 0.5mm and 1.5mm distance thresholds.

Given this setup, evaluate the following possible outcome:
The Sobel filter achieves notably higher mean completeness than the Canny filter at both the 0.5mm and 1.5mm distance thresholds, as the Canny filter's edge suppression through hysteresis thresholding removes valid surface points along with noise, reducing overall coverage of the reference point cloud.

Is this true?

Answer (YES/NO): NO